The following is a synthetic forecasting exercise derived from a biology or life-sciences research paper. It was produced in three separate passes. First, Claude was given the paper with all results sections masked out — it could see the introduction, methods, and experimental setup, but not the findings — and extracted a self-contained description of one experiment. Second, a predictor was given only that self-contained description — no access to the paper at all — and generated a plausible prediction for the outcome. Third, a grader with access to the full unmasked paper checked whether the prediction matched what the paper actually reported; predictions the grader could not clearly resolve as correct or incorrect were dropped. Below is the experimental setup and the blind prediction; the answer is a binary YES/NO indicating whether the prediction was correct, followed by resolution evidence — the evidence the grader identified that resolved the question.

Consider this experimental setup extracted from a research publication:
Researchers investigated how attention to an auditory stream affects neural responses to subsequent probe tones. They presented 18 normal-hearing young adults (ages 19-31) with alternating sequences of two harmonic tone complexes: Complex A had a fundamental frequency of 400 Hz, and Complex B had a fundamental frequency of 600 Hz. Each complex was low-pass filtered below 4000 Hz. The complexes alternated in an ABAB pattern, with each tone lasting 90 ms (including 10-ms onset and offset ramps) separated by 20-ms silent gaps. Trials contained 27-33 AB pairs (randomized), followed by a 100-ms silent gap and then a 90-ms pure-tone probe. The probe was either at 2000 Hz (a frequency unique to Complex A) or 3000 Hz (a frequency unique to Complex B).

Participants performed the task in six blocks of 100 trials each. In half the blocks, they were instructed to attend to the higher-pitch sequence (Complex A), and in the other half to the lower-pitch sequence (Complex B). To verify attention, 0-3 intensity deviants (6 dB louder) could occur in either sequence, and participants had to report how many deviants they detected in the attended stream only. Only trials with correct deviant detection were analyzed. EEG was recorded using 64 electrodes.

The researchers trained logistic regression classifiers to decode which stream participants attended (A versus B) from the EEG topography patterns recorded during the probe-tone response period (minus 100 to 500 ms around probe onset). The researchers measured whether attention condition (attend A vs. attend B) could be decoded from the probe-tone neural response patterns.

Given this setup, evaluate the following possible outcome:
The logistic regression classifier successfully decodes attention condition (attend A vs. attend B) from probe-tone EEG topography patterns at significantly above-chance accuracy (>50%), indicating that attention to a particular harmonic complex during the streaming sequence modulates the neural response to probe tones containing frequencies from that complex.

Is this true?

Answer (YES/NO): YES